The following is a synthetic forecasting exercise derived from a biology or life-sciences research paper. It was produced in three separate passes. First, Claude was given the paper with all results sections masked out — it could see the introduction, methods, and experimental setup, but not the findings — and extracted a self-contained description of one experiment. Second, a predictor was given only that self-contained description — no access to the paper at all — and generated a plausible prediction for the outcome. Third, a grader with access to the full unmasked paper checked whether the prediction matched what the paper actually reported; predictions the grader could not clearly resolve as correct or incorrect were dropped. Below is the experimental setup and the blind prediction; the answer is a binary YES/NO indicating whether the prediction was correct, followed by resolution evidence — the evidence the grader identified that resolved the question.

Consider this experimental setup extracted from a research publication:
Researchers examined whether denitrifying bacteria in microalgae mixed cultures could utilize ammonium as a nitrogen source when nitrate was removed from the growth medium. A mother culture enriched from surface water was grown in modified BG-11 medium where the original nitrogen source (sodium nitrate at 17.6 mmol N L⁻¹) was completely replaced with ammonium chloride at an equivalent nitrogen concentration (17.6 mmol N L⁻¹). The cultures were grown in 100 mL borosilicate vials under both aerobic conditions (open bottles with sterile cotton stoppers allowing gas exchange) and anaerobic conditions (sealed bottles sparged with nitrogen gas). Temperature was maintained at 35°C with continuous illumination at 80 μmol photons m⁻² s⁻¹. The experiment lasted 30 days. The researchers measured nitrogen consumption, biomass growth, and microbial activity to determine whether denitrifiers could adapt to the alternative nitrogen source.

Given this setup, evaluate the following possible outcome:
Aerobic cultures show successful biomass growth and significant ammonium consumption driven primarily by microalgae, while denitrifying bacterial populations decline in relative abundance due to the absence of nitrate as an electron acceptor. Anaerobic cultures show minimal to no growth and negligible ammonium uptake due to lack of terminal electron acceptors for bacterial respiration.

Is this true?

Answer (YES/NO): NO